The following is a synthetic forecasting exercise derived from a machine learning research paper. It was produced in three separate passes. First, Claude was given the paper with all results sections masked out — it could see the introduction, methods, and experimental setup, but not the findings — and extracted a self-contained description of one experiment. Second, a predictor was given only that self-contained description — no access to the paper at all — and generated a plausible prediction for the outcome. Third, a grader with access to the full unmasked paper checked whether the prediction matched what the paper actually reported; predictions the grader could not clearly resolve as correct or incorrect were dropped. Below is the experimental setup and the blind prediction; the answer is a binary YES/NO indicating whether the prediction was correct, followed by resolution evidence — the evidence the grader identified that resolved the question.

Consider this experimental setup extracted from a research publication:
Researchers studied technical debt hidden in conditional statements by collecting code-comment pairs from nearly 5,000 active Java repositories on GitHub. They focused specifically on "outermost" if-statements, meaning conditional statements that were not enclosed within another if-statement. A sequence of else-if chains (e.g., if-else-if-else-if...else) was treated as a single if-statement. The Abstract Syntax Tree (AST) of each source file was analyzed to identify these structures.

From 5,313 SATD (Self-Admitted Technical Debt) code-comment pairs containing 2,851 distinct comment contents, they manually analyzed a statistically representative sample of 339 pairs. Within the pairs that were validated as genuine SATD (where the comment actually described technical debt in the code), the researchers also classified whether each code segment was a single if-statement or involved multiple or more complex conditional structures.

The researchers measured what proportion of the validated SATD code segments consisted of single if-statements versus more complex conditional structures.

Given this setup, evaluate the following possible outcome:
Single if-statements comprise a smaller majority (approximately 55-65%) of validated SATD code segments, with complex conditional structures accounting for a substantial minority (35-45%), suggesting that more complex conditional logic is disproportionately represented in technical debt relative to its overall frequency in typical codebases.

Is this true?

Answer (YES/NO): NO